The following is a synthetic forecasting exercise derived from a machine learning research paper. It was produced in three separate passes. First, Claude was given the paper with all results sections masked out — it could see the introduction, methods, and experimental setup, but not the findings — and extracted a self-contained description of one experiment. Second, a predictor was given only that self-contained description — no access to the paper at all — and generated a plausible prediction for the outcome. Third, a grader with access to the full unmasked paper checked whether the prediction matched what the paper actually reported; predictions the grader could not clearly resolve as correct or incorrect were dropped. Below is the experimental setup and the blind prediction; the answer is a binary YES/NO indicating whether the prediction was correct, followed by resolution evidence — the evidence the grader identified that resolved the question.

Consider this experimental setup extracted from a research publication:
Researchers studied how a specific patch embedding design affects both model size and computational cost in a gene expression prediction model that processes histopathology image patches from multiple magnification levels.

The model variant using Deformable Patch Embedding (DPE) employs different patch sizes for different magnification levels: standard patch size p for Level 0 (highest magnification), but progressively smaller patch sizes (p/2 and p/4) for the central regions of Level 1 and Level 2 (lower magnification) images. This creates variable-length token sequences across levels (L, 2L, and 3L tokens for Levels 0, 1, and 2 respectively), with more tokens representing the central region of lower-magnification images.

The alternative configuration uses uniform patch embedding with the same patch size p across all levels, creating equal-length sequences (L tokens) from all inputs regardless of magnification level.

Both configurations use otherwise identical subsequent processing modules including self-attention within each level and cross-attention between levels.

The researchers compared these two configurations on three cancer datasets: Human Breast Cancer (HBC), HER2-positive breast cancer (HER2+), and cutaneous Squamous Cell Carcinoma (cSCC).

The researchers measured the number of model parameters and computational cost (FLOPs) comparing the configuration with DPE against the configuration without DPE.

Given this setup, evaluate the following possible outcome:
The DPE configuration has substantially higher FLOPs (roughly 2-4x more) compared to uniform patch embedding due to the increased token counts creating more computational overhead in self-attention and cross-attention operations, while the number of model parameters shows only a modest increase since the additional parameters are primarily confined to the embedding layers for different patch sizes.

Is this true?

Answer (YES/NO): NO